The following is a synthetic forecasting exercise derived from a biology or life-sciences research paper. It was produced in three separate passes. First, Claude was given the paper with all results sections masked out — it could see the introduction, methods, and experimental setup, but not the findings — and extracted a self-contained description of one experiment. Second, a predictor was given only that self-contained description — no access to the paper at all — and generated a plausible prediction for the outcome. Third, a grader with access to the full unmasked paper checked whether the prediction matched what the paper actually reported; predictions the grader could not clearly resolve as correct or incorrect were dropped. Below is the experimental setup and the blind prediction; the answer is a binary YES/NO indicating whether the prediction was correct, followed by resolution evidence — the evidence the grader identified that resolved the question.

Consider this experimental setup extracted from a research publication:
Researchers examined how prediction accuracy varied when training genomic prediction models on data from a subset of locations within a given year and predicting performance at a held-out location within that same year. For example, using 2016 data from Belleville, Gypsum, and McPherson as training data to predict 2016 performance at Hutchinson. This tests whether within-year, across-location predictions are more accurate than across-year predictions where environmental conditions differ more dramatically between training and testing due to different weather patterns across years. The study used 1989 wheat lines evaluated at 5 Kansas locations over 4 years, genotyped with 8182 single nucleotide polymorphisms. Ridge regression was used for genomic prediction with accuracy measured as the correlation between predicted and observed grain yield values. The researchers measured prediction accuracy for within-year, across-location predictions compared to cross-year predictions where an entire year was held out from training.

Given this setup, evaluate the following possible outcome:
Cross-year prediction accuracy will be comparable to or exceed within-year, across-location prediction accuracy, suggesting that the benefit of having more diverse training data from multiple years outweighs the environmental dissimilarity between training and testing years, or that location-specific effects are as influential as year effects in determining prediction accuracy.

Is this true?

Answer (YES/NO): NO